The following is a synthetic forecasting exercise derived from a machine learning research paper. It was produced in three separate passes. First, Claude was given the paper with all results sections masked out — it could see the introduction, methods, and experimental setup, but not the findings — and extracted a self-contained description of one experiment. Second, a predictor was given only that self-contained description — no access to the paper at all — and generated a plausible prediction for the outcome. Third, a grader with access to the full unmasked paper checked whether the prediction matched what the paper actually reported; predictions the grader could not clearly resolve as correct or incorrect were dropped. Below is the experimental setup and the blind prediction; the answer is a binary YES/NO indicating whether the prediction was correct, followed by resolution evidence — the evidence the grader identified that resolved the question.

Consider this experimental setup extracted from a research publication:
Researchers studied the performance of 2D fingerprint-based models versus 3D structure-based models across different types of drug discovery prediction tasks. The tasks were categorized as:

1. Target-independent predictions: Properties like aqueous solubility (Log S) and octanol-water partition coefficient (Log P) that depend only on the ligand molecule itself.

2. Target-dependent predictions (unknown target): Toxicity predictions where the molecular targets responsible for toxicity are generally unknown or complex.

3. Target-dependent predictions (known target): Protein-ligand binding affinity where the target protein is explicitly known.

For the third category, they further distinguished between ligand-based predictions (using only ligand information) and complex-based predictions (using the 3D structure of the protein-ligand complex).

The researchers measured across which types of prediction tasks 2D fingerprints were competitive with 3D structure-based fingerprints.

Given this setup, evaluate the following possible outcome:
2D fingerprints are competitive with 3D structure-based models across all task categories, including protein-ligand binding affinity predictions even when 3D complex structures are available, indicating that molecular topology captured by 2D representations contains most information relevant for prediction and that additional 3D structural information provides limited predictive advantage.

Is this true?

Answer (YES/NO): NO